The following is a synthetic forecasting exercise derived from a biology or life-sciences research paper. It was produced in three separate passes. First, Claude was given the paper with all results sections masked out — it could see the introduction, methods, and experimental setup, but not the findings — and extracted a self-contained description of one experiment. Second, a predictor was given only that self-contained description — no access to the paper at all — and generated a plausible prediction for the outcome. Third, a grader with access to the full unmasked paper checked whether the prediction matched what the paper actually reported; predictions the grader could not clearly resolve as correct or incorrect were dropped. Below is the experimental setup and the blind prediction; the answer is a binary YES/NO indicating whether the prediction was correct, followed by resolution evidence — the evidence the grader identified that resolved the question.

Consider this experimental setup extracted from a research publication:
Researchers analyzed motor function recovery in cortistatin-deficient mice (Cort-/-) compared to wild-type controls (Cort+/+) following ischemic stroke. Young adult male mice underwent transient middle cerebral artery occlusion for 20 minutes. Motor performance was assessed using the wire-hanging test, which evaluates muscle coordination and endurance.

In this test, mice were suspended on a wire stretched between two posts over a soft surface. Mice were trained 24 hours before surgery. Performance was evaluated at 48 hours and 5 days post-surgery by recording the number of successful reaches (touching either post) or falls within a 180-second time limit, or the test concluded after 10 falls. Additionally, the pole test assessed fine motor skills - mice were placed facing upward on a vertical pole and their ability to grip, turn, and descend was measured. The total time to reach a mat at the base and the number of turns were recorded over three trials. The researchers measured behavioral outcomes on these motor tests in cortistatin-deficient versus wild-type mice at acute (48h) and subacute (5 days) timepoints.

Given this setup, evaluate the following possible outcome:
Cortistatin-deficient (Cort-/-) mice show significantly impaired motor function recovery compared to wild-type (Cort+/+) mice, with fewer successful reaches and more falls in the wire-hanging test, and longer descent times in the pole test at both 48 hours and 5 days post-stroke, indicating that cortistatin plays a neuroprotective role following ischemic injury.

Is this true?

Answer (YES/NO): NO